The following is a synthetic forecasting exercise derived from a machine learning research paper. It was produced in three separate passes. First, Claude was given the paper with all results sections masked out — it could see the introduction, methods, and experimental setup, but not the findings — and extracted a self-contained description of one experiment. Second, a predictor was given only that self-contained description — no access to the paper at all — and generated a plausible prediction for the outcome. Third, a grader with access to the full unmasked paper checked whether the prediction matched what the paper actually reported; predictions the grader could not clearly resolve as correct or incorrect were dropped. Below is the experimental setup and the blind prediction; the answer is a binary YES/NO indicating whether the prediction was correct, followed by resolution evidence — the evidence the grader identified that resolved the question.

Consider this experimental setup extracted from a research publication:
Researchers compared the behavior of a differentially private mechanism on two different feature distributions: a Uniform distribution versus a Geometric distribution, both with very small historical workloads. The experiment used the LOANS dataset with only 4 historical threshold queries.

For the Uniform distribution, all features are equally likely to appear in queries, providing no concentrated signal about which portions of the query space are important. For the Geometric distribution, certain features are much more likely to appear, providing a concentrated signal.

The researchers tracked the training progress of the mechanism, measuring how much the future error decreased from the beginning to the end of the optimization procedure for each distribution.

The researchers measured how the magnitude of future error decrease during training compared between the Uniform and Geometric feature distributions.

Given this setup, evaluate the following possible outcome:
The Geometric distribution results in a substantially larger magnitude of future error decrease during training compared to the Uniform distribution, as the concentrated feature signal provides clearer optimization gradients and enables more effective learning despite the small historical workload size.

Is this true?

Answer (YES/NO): YES